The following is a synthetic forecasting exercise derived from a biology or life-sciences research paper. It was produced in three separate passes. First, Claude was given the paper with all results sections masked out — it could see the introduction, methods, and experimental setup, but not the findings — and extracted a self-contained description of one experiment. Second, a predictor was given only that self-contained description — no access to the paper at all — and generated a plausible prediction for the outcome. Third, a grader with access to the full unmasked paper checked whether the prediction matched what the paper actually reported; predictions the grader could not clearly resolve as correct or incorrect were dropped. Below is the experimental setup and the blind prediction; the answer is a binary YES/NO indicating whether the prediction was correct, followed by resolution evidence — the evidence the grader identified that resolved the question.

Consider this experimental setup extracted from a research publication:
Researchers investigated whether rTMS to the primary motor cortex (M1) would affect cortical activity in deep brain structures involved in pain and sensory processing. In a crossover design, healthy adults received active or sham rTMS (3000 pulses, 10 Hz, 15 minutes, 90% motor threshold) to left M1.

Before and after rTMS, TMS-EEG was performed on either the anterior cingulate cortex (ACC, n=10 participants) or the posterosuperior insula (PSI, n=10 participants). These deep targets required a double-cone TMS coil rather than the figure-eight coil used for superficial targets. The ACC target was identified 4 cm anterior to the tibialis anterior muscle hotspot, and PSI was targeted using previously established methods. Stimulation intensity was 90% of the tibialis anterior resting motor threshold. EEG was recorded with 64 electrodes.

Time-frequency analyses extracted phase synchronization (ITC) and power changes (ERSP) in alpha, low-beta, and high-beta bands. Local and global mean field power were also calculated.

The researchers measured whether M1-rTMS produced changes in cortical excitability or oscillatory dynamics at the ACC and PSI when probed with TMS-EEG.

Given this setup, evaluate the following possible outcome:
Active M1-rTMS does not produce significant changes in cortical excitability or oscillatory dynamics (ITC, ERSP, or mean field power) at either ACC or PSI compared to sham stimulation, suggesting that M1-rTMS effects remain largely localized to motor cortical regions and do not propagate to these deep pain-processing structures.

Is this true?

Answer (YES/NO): YES